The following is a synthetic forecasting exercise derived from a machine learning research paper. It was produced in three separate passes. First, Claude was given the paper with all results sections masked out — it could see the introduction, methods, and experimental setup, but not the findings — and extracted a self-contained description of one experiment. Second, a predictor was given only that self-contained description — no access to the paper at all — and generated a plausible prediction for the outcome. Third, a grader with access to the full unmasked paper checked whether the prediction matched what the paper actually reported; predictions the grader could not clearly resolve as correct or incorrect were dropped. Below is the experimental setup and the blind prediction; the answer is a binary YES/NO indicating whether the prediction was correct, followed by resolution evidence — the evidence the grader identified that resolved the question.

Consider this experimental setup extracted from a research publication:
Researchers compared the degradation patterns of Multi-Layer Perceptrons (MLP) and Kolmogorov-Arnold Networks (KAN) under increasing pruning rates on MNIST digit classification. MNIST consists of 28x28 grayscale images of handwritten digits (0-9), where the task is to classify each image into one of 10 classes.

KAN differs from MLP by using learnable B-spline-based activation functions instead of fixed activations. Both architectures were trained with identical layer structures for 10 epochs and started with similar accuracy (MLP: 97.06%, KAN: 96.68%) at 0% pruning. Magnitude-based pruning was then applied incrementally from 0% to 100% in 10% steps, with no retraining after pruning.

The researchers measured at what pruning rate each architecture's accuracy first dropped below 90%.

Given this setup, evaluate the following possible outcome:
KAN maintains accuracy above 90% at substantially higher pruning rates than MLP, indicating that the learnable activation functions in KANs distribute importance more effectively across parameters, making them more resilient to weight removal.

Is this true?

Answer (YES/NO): NO